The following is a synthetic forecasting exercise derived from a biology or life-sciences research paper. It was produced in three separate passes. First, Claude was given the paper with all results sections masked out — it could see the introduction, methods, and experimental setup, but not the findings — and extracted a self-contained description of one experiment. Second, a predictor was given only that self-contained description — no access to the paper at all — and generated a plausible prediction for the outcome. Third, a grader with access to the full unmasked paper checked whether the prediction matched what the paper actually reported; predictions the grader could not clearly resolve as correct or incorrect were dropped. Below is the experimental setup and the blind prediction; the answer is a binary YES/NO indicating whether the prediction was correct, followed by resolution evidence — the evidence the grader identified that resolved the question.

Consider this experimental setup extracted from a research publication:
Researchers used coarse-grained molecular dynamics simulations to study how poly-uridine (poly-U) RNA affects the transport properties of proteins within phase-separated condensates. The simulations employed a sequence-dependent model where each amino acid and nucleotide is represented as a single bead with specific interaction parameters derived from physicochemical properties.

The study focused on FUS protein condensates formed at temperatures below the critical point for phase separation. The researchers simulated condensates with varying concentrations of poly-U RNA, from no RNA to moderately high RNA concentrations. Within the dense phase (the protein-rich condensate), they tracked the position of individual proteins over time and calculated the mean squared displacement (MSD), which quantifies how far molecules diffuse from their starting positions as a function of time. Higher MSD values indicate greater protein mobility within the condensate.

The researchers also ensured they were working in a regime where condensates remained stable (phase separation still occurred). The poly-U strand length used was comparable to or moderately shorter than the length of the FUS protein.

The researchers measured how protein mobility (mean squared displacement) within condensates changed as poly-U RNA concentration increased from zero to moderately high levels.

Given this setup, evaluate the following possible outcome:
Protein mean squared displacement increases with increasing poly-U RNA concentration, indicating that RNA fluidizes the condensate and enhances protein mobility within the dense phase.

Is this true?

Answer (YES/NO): YES